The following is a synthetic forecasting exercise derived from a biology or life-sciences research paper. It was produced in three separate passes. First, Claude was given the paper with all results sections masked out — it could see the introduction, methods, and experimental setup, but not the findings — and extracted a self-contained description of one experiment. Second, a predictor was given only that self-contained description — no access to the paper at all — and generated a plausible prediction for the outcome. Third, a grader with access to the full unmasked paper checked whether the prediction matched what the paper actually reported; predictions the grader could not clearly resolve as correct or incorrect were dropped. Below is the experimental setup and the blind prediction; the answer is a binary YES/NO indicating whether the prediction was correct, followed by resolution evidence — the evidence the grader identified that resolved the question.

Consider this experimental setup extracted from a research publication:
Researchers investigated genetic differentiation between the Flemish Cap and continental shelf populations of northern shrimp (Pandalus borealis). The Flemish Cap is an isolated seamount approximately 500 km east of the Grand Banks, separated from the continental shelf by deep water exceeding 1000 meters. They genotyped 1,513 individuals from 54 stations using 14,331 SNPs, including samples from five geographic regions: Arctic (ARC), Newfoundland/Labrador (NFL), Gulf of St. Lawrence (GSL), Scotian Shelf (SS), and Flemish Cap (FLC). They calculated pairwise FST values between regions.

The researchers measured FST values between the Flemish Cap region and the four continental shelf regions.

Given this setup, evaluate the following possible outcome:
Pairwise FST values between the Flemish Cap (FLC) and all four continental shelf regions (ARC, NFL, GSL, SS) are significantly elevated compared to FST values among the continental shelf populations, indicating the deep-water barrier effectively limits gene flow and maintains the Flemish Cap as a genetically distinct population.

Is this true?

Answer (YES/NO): YES